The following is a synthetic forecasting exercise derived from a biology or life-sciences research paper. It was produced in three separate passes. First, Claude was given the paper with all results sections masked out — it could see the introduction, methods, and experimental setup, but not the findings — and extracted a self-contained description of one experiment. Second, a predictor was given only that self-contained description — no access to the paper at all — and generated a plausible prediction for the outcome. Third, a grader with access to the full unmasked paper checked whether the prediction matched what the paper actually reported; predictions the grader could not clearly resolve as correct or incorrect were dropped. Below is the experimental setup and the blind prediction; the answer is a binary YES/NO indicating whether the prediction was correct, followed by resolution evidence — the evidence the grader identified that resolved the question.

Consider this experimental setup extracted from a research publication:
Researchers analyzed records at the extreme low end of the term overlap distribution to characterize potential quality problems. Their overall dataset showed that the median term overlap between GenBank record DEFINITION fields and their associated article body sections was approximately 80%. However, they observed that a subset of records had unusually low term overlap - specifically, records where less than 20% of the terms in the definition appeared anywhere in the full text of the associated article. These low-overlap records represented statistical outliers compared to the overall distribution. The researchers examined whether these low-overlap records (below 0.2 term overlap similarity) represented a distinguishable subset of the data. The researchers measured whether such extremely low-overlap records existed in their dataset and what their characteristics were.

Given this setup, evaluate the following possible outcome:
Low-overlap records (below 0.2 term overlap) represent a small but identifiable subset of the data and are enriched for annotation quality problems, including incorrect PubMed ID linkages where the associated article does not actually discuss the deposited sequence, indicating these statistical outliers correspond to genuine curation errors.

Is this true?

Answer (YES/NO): NO